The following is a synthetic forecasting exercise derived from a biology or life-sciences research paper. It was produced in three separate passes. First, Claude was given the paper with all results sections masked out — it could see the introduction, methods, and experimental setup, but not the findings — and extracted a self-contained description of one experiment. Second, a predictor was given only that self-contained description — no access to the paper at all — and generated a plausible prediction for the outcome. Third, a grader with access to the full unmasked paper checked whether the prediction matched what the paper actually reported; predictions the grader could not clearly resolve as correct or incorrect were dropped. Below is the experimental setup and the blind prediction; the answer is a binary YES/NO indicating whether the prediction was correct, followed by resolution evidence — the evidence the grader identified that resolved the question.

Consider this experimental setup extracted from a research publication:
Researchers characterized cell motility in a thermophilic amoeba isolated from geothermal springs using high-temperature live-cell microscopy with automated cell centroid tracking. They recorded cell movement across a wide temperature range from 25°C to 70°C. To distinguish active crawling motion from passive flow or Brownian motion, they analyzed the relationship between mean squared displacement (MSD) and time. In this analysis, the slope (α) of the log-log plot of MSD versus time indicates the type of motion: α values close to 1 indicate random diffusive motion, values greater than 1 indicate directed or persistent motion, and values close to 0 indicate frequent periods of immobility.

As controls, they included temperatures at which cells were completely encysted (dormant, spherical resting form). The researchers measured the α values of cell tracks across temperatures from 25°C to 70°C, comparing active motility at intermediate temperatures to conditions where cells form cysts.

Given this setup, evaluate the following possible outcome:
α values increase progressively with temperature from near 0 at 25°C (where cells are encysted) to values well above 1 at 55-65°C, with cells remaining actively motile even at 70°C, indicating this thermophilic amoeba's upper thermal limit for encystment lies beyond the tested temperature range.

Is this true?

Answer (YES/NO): NO